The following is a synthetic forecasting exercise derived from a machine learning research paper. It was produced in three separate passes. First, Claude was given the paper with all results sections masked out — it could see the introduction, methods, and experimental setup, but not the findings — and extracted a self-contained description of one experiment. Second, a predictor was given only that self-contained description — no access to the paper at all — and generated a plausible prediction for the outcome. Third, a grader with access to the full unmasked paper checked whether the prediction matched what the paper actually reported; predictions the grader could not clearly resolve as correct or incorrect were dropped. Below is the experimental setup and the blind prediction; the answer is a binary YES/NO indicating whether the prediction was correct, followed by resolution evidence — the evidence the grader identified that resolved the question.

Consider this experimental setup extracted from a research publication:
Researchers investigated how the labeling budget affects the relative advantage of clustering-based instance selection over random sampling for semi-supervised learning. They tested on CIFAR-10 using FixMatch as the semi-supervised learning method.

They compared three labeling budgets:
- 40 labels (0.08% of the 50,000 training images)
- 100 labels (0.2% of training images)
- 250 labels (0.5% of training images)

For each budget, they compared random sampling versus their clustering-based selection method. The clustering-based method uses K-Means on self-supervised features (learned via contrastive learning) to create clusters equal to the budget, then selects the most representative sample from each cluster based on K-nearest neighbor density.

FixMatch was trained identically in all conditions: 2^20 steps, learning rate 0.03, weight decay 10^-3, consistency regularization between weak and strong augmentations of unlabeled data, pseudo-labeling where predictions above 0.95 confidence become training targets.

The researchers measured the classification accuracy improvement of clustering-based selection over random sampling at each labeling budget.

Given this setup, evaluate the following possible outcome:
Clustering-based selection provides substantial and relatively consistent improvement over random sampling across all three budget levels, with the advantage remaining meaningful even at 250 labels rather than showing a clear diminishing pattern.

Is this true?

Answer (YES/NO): NO